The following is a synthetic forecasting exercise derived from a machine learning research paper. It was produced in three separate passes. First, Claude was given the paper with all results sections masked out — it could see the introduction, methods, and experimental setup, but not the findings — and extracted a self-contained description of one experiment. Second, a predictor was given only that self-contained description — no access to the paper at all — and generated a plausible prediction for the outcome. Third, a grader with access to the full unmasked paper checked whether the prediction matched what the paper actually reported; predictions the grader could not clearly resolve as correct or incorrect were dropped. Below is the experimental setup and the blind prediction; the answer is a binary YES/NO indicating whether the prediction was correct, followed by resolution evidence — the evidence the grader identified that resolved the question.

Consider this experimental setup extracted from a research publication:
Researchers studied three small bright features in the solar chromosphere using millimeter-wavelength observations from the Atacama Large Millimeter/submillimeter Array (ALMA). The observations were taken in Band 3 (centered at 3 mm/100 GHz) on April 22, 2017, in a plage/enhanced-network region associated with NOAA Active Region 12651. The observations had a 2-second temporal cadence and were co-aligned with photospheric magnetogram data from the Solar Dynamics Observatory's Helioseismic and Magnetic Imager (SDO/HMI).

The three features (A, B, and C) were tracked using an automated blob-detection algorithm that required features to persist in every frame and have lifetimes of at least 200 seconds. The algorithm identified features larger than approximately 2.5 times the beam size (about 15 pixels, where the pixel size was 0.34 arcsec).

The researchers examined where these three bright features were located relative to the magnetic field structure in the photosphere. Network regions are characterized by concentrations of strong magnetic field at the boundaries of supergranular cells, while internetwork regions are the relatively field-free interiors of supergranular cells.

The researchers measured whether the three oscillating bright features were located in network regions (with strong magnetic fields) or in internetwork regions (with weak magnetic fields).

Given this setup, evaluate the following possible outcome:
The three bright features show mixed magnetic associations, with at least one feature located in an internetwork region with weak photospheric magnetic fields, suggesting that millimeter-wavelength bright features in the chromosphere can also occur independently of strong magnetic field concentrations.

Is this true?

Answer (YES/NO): NO